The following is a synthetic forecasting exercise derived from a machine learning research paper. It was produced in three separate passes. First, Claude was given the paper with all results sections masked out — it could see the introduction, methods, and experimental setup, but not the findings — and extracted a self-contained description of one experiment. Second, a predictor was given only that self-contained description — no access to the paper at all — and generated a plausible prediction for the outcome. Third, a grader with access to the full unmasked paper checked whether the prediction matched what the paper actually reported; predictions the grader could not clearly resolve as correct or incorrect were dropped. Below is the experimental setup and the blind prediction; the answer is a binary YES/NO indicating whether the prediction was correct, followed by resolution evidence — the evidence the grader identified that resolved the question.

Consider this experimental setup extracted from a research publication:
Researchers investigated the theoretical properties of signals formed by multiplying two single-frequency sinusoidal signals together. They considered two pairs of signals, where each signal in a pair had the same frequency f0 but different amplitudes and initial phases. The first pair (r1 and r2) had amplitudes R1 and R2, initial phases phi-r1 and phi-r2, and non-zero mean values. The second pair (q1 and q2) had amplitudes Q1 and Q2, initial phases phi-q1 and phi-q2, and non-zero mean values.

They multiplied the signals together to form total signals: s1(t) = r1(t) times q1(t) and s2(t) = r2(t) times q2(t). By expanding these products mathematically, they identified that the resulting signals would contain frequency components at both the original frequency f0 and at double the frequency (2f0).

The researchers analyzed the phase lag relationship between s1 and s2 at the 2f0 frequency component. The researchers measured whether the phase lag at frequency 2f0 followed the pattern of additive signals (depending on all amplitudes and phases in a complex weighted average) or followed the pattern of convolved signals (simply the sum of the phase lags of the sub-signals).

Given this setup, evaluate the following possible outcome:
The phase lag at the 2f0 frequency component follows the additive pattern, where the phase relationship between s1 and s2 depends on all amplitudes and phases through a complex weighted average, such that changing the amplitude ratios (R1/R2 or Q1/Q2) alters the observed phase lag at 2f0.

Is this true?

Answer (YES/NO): NO